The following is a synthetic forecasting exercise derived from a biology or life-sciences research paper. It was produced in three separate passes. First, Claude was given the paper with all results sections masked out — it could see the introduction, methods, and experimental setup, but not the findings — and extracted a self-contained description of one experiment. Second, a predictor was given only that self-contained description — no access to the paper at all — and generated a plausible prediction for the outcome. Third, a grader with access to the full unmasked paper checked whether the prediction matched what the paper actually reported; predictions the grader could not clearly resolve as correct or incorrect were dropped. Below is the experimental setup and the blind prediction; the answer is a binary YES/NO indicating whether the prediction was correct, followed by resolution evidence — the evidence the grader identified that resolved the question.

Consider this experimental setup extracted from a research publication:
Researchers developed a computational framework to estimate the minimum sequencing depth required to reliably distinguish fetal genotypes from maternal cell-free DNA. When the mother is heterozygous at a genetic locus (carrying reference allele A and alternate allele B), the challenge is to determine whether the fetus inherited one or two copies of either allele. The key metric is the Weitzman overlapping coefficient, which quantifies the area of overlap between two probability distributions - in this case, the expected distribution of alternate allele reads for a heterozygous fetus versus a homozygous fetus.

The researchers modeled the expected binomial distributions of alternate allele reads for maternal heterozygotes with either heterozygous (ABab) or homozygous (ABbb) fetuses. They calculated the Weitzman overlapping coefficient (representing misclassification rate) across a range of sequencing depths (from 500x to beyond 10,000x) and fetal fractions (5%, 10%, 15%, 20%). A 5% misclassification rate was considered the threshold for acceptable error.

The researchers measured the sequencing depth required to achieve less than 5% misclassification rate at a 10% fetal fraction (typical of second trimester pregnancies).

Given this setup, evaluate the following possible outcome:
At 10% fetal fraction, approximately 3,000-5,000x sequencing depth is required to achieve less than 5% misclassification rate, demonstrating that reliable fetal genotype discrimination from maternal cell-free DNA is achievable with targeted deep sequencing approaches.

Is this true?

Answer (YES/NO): NO